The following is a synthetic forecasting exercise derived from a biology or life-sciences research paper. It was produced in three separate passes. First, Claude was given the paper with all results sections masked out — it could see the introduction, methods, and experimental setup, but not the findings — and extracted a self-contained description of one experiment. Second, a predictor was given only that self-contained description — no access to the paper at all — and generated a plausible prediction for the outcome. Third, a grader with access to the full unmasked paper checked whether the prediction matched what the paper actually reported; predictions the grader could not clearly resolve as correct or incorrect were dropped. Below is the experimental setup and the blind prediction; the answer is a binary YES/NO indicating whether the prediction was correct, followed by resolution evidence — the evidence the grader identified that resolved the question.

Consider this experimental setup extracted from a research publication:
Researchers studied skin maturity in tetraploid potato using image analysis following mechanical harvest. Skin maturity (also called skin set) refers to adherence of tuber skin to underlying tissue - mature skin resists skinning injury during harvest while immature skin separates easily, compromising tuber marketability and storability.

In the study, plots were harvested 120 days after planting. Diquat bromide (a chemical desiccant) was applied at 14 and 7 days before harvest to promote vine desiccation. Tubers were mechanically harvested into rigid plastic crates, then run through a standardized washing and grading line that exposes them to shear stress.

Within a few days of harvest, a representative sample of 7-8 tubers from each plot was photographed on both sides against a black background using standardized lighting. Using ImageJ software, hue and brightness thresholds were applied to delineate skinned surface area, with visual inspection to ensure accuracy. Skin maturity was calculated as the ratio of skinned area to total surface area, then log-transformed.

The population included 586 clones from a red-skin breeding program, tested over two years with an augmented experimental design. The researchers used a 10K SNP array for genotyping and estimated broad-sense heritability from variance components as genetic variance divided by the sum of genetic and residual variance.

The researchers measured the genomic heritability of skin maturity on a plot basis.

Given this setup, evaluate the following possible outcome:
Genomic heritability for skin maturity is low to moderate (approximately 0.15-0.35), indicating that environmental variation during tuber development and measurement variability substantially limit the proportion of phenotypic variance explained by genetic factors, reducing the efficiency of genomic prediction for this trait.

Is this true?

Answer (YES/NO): YES